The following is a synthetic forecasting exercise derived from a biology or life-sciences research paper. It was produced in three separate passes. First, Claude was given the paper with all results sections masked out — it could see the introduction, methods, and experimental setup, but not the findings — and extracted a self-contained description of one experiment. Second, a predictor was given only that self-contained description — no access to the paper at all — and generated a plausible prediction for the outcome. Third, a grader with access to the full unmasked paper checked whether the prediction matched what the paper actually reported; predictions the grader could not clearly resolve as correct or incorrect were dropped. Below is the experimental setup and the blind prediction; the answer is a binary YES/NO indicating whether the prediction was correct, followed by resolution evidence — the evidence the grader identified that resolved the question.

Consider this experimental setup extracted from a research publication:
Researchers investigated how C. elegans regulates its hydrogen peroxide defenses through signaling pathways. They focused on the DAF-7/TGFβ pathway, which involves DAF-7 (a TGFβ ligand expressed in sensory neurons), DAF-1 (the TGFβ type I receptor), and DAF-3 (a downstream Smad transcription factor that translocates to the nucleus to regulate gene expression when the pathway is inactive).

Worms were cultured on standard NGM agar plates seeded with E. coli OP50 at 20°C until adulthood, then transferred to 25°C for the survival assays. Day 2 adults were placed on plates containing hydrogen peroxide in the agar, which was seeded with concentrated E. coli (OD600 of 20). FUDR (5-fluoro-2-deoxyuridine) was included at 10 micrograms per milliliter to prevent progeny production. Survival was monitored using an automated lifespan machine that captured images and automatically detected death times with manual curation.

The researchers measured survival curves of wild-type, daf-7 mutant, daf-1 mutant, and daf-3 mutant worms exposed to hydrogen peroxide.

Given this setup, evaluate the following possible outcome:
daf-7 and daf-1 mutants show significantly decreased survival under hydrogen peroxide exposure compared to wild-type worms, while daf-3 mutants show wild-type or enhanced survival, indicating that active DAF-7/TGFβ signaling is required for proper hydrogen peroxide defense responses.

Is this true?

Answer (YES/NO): NO